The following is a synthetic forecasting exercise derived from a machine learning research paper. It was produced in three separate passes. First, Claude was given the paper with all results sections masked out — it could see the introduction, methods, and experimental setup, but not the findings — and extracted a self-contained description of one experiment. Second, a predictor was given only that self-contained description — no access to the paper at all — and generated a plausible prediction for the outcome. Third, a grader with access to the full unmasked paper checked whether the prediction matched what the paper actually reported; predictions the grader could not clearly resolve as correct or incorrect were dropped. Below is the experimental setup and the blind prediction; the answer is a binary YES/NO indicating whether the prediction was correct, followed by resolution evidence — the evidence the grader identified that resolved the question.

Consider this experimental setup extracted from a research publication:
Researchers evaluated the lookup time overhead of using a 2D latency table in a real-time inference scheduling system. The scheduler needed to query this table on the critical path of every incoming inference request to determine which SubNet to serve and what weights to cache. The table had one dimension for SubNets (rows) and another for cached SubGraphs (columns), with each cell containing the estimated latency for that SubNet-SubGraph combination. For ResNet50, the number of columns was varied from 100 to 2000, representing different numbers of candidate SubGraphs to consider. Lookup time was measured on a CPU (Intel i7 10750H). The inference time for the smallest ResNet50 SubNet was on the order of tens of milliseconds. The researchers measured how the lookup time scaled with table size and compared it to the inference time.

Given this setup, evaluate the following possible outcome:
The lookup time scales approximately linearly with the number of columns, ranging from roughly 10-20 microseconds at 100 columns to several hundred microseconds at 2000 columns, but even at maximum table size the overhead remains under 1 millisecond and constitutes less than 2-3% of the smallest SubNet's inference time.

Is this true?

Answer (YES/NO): NO